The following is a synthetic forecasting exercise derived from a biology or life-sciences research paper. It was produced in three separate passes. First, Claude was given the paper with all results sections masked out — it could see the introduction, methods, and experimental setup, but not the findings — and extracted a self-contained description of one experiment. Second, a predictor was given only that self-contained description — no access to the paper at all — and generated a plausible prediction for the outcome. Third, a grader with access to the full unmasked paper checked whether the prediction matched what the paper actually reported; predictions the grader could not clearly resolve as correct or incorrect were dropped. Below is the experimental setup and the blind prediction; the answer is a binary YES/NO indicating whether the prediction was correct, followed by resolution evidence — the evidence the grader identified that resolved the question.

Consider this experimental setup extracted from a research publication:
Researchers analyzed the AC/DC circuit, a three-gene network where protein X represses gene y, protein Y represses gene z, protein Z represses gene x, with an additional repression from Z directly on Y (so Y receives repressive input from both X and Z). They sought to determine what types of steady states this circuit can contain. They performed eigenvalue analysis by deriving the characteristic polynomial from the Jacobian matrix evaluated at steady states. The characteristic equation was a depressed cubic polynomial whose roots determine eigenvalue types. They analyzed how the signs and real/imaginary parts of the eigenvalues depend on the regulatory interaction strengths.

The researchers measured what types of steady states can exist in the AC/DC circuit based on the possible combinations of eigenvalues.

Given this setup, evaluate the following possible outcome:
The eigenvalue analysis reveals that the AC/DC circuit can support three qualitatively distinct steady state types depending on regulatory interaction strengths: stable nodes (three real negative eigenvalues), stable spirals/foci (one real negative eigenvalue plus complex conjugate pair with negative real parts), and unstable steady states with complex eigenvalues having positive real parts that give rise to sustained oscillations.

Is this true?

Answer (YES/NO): NO